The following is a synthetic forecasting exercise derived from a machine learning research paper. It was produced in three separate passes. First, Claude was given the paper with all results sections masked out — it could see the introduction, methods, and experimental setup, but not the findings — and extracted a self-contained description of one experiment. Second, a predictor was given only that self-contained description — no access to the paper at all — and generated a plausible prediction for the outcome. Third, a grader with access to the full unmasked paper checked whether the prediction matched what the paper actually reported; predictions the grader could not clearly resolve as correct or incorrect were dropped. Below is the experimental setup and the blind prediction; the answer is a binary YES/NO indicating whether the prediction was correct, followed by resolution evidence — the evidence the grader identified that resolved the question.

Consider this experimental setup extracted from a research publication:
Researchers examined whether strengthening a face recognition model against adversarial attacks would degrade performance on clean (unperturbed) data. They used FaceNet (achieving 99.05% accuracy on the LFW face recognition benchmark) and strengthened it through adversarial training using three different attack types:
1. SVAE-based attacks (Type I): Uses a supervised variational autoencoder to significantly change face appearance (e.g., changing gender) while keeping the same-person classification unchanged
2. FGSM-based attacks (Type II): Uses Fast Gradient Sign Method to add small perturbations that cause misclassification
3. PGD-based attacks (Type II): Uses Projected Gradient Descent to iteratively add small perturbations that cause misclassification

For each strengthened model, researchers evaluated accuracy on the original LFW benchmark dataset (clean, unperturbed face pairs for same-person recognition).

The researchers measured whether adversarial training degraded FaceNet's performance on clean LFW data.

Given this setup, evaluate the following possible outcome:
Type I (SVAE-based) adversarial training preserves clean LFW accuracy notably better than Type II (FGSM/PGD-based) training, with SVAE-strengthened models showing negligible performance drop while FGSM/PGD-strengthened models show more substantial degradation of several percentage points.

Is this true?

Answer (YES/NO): NO